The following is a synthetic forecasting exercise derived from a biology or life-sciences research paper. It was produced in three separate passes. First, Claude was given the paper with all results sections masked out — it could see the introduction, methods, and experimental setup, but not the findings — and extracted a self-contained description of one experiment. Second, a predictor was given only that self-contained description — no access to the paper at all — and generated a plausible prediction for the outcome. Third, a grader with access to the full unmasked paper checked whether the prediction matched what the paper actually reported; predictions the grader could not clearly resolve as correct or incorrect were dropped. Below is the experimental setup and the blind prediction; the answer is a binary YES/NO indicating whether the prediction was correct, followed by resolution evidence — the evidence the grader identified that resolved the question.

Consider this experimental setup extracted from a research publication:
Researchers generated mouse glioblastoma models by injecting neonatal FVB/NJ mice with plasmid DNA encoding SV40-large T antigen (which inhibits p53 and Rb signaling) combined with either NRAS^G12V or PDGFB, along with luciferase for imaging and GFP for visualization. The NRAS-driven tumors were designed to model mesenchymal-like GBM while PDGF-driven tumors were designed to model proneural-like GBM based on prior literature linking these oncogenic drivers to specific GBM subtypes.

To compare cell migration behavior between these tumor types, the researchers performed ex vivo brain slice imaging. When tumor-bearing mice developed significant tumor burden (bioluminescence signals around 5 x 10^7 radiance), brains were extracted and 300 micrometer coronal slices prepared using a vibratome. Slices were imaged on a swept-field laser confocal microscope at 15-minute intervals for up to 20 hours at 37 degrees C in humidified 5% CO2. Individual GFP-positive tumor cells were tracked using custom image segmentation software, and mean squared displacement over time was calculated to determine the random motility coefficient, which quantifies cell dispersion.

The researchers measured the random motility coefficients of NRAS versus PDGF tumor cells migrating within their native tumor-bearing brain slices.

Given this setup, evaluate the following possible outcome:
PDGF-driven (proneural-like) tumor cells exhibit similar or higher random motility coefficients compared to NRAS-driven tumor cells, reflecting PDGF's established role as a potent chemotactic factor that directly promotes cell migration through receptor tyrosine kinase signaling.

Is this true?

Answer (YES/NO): NO